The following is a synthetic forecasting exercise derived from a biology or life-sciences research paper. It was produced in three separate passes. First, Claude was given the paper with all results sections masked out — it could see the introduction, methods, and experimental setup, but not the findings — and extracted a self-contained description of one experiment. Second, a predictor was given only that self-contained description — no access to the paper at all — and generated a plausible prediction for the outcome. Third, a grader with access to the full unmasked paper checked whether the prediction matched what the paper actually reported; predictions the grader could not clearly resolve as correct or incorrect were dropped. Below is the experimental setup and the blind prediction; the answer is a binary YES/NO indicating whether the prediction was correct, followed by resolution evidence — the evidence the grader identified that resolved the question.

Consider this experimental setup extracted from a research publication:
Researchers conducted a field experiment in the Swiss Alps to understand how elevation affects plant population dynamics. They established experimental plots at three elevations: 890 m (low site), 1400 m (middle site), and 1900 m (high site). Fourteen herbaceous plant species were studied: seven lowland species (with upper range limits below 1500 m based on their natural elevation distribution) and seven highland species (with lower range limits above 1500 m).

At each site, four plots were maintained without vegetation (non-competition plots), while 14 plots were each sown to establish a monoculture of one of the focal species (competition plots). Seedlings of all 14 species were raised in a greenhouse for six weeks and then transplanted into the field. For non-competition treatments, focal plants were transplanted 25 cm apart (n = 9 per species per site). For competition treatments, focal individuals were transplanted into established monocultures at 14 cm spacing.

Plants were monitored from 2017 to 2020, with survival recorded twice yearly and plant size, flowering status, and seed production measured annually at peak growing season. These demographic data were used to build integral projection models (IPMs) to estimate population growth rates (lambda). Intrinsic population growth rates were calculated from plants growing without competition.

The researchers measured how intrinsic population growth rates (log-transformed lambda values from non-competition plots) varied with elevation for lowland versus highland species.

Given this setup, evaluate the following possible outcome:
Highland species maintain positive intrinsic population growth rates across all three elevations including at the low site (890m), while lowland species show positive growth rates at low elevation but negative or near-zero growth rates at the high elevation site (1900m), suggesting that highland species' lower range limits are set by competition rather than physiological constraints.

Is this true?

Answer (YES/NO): NO